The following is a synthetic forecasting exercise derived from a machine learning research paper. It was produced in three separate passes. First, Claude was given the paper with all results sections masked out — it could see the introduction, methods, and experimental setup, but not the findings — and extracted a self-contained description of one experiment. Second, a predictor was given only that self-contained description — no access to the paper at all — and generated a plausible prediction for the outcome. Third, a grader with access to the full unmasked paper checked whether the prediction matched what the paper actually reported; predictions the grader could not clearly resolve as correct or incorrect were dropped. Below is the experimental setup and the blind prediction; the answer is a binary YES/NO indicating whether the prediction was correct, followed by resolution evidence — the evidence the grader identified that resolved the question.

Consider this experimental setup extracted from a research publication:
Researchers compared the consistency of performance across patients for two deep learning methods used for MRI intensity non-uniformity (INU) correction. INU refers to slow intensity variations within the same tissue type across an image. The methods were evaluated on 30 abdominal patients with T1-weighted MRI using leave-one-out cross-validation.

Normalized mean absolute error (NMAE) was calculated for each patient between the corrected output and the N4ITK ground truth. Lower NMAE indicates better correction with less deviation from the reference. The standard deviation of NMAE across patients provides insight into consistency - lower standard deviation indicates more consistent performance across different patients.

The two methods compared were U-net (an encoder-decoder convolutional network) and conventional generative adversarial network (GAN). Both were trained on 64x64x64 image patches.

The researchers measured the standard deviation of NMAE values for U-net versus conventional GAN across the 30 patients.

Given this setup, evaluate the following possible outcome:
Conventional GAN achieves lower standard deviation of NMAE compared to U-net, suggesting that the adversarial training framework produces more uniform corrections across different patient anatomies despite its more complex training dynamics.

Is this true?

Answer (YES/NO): YES